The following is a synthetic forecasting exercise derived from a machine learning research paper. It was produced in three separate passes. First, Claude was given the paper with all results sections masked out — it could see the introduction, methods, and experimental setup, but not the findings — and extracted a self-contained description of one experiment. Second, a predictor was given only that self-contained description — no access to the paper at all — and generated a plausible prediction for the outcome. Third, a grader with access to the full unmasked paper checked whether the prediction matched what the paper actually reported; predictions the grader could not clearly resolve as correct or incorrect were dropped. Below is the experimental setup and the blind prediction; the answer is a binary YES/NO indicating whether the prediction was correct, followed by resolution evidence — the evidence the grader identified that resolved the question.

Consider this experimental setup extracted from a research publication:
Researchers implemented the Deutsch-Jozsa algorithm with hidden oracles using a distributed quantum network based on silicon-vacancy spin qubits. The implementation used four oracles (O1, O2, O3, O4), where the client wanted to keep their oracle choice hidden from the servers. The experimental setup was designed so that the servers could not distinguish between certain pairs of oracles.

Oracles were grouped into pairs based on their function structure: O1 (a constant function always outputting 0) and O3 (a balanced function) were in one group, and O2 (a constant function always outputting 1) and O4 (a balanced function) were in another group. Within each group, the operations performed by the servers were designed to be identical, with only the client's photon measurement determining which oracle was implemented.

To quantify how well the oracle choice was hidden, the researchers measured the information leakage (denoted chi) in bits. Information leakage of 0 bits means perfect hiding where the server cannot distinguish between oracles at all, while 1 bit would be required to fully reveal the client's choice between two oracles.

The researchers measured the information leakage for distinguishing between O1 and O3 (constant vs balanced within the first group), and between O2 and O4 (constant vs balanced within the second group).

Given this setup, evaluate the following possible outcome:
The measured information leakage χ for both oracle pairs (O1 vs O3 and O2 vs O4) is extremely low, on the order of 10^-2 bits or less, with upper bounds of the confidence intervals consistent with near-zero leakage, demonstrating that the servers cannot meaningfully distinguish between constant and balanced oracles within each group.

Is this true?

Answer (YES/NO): NO